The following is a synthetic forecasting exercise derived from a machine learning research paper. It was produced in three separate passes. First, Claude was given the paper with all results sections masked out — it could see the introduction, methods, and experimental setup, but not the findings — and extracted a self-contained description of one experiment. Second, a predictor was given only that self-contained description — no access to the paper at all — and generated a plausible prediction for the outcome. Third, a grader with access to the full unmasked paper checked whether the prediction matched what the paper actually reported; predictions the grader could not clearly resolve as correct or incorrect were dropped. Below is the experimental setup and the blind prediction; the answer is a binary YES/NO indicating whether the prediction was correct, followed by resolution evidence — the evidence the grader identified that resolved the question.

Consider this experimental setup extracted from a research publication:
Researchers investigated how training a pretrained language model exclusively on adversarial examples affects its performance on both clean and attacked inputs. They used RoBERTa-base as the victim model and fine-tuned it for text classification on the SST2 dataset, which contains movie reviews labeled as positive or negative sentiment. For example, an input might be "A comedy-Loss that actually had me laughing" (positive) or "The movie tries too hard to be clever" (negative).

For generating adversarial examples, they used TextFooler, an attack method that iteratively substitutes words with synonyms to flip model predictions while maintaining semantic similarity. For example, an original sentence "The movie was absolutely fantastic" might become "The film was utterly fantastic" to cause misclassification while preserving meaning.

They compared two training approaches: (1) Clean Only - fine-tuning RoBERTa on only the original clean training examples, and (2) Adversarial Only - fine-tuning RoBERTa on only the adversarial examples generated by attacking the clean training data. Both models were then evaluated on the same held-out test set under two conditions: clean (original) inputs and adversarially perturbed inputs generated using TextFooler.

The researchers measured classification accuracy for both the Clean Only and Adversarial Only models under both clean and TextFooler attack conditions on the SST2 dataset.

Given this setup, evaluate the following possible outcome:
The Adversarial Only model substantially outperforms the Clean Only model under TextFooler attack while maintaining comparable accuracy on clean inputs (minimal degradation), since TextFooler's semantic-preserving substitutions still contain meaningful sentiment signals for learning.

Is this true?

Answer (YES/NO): NO